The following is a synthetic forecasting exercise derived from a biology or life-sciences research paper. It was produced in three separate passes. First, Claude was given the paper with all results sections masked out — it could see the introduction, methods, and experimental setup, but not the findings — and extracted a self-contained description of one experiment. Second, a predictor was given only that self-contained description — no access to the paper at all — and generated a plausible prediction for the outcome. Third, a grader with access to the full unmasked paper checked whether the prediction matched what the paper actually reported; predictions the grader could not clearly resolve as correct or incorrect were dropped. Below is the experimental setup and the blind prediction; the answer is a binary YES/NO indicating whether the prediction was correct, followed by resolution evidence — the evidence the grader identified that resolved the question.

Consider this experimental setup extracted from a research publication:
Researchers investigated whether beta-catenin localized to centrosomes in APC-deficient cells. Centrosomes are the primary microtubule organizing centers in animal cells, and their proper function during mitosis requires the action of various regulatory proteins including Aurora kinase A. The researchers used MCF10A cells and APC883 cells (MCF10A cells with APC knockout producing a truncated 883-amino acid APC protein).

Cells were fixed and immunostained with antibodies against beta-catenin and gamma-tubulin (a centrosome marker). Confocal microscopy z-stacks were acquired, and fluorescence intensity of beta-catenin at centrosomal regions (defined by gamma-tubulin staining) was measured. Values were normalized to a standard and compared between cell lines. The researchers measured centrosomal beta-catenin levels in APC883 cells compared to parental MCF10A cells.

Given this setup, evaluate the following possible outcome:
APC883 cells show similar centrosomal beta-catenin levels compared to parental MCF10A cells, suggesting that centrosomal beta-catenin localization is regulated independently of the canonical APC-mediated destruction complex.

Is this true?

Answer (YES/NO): NO